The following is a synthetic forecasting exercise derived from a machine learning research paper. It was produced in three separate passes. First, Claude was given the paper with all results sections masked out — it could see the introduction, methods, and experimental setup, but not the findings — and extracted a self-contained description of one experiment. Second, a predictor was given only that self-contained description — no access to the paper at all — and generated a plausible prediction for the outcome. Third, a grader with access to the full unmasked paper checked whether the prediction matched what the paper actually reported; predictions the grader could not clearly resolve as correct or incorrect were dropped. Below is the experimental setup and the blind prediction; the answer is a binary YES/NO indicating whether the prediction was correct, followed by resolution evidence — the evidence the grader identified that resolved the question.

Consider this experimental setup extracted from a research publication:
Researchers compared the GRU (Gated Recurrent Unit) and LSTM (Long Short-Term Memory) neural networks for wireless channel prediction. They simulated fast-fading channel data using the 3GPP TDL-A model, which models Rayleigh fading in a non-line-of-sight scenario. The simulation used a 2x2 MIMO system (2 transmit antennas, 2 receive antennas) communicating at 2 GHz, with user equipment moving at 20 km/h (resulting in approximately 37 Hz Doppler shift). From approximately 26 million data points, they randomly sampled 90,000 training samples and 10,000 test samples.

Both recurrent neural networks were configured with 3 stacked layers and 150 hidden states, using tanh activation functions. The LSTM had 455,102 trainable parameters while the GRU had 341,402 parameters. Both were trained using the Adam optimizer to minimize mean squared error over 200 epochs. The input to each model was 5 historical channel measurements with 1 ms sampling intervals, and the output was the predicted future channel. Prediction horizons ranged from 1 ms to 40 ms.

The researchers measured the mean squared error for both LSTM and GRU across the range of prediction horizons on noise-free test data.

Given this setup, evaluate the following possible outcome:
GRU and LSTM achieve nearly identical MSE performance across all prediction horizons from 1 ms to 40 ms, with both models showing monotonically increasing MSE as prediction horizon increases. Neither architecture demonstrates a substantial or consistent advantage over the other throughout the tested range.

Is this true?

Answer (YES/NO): NO